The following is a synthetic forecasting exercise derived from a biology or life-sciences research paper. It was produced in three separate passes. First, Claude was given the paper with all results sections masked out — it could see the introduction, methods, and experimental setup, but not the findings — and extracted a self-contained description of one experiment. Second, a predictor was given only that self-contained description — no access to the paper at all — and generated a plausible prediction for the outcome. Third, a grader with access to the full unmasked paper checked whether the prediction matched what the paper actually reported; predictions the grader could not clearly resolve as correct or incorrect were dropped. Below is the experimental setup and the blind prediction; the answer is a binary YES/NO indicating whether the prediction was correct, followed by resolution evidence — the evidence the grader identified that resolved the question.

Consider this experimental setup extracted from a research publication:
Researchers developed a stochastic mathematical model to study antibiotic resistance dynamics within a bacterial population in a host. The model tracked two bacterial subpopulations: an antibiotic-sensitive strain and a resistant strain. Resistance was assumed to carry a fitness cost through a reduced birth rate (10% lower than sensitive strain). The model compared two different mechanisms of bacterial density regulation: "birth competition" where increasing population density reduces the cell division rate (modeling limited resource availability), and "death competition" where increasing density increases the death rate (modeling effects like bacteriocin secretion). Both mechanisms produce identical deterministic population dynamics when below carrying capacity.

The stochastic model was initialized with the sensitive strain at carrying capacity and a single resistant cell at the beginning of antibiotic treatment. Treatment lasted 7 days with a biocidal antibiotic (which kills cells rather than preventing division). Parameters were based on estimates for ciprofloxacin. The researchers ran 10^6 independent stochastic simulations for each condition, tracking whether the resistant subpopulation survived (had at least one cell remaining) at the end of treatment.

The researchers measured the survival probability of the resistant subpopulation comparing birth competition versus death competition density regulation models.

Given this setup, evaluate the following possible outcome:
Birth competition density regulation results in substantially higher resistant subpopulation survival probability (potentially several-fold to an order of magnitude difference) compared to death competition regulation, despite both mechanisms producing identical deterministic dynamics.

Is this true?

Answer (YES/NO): YES